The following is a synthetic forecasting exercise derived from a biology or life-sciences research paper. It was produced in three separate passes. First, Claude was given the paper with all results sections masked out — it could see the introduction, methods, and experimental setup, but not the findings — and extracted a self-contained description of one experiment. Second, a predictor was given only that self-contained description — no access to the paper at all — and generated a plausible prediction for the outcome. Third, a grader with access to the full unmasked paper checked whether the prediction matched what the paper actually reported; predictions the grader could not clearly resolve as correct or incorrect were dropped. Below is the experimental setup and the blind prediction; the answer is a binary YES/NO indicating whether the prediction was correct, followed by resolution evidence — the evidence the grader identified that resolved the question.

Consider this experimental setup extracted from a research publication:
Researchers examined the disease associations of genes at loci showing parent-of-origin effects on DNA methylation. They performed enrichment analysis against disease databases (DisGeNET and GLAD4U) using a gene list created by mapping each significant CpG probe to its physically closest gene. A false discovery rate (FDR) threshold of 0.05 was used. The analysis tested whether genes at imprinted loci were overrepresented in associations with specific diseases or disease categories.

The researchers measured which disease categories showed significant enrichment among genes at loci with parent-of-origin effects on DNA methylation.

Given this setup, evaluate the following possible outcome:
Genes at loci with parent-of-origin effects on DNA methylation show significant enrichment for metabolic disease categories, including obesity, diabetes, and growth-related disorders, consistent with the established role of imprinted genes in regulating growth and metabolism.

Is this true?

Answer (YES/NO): NO